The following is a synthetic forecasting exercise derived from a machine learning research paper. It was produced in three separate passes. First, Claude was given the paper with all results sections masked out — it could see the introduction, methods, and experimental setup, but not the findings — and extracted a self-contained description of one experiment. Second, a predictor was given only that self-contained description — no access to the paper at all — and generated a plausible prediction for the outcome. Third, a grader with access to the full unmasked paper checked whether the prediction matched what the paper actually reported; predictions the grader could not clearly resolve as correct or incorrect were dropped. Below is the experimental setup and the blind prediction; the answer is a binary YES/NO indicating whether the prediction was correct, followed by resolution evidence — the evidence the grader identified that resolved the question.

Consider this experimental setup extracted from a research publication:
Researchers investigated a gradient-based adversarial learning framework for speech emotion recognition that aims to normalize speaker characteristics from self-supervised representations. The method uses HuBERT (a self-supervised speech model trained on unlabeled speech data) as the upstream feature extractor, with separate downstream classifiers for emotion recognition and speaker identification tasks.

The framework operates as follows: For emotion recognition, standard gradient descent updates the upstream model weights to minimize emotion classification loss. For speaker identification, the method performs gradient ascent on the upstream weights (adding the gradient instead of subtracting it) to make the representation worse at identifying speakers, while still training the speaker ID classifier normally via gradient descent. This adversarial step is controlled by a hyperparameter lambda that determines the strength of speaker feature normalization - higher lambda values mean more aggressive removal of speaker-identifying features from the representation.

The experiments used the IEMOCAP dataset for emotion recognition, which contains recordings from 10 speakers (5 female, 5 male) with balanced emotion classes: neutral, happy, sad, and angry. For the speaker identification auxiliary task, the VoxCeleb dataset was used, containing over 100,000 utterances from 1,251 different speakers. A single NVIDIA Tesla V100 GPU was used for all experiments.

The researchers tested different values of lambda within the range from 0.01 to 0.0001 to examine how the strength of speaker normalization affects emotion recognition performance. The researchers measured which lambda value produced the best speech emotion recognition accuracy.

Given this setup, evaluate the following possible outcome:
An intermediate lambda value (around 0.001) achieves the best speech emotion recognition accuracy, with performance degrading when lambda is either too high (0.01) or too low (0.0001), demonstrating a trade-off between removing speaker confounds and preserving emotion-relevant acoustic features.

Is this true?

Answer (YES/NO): YES